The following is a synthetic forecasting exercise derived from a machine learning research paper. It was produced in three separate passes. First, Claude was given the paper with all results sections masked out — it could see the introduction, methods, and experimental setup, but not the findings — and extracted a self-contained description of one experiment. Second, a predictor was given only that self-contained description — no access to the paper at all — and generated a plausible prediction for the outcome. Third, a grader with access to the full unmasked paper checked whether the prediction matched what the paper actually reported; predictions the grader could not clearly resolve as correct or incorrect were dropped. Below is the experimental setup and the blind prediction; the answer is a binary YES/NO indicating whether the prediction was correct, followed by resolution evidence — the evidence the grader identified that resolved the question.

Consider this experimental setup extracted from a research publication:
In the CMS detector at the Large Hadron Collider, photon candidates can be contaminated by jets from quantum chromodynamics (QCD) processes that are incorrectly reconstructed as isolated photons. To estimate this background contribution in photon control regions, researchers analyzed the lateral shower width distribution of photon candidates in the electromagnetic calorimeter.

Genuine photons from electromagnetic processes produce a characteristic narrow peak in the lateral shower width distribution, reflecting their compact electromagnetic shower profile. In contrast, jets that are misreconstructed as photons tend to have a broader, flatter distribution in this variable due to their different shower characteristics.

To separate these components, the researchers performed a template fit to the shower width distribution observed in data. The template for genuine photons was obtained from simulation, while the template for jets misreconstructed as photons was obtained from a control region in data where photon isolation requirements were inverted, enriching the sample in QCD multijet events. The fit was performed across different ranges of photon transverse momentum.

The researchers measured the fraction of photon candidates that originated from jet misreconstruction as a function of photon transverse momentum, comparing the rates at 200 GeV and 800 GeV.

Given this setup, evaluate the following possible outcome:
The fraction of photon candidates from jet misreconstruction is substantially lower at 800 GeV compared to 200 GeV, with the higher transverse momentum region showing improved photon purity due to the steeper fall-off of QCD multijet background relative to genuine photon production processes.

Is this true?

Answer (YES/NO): YES